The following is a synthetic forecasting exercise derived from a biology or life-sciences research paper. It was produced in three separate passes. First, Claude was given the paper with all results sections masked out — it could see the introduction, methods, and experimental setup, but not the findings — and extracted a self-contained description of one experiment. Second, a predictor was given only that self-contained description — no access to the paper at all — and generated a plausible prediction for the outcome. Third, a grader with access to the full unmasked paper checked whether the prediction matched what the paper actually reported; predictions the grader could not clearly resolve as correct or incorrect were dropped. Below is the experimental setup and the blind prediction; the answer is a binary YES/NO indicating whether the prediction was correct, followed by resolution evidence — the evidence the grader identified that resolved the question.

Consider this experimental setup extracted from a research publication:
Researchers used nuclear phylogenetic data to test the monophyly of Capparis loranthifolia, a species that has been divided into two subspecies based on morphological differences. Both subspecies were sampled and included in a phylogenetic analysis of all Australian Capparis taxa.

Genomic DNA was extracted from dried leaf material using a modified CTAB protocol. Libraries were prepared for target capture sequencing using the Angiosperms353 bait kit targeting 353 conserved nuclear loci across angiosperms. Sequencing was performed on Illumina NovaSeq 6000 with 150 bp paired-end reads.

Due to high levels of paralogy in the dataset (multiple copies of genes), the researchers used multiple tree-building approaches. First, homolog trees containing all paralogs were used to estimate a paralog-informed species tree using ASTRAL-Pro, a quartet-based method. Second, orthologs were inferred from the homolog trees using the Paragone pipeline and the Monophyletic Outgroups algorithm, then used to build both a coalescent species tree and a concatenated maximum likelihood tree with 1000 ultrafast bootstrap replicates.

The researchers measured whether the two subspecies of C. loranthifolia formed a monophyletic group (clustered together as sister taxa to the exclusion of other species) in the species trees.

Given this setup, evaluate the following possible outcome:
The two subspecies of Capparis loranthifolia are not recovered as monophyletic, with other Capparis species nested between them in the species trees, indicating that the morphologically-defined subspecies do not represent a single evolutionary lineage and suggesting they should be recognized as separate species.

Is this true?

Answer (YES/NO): YES